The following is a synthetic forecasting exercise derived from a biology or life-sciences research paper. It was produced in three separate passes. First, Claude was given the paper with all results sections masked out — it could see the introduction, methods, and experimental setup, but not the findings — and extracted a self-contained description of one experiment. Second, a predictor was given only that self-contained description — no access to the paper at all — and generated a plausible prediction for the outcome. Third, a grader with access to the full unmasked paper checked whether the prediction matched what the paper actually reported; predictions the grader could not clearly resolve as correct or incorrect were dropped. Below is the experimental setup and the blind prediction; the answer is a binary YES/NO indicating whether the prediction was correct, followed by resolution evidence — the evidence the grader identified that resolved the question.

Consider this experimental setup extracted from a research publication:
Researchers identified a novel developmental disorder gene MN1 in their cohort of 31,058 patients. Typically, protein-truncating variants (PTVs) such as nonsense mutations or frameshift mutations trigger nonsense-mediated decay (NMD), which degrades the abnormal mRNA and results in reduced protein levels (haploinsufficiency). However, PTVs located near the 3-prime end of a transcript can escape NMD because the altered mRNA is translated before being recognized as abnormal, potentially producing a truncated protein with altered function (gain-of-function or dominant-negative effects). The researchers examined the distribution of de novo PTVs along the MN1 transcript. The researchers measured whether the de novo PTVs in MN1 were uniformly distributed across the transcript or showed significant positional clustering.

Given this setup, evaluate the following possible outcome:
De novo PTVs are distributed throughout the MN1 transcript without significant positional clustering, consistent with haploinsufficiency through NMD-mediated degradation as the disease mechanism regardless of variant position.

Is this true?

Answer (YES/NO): NO